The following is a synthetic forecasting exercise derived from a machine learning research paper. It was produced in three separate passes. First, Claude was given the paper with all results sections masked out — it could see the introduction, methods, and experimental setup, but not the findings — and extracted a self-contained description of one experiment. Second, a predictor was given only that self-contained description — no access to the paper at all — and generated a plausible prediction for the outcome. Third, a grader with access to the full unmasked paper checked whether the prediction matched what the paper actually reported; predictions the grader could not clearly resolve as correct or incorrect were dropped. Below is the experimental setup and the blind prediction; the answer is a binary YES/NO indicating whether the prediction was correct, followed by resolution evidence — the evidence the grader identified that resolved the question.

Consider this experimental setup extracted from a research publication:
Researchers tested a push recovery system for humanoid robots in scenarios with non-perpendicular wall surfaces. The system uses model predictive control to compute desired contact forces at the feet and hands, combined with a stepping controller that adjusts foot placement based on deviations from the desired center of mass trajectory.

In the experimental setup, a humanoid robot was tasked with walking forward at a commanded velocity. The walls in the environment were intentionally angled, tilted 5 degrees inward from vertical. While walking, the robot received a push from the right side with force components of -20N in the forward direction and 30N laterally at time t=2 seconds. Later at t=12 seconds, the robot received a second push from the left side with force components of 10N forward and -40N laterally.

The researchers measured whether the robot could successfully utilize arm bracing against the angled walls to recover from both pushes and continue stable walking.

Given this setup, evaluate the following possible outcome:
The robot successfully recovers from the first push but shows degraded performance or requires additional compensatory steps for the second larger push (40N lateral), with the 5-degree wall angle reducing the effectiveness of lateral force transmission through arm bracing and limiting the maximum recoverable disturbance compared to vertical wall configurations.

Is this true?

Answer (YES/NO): NO